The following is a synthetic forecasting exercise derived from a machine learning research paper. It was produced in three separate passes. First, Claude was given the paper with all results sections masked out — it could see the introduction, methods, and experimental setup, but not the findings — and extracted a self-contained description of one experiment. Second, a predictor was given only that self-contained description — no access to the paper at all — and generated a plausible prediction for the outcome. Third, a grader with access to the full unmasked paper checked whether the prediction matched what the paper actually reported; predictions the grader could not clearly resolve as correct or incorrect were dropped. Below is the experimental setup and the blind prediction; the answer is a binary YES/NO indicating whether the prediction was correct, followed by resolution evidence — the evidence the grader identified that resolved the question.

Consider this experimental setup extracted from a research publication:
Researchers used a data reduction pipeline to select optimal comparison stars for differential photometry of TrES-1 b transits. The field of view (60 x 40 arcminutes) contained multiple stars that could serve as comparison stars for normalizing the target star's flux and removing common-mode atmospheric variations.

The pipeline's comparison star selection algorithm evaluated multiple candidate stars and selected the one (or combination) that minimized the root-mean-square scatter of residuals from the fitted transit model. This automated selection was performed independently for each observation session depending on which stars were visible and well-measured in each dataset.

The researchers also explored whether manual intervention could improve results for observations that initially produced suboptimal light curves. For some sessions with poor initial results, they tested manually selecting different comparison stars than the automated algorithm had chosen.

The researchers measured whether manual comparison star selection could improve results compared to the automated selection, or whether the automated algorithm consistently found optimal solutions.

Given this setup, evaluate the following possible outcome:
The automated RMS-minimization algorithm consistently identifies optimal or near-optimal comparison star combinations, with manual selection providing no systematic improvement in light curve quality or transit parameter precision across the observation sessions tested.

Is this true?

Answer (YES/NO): NO